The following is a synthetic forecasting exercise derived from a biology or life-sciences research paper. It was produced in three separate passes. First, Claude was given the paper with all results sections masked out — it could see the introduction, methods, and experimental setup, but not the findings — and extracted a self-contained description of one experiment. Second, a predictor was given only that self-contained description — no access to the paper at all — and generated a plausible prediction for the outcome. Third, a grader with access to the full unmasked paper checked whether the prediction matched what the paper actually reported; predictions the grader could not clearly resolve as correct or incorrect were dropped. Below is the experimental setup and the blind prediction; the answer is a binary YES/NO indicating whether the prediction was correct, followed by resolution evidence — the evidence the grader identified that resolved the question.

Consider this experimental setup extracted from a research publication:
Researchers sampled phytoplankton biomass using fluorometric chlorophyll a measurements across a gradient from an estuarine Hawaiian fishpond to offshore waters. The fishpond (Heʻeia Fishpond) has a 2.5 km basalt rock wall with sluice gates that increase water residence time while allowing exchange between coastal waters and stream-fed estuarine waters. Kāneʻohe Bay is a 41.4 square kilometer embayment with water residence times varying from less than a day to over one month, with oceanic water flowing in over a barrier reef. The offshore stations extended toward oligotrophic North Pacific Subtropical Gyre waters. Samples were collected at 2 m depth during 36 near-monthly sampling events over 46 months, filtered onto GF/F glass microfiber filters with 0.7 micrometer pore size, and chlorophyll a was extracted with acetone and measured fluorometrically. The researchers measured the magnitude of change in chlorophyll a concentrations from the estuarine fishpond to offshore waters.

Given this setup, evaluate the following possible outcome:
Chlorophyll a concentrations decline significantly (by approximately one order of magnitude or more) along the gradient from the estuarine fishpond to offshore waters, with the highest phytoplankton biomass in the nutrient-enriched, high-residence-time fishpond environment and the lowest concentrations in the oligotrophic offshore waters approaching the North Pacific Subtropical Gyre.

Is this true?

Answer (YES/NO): YES